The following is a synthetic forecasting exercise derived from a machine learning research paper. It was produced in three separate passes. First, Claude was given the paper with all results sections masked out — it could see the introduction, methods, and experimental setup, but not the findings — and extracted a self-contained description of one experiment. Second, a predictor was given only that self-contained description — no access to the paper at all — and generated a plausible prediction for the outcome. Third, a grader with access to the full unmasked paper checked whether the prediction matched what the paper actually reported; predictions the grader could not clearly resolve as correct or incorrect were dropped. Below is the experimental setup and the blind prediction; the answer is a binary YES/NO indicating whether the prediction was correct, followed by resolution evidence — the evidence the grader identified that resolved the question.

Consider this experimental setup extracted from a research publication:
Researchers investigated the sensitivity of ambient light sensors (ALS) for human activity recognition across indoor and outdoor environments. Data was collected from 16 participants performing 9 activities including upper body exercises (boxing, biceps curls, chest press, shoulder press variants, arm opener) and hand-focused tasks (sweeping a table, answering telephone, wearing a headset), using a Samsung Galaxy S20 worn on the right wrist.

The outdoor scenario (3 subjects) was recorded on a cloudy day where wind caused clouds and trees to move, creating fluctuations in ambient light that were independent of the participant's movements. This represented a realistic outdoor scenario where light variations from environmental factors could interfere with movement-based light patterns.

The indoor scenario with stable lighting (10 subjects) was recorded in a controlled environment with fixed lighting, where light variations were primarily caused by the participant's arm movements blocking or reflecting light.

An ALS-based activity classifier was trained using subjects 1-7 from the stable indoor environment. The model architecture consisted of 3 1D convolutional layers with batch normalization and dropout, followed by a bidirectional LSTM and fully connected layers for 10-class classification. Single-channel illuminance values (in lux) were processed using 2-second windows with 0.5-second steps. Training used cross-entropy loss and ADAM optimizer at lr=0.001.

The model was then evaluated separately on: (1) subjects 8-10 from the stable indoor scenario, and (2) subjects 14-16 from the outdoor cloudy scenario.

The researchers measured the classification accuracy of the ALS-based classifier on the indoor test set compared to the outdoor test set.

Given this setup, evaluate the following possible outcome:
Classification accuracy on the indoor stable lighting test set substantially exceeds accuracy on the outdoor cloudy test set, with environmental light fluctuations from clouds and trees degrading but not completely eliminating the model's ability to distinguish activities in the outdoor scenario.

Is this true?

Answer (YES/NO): NO